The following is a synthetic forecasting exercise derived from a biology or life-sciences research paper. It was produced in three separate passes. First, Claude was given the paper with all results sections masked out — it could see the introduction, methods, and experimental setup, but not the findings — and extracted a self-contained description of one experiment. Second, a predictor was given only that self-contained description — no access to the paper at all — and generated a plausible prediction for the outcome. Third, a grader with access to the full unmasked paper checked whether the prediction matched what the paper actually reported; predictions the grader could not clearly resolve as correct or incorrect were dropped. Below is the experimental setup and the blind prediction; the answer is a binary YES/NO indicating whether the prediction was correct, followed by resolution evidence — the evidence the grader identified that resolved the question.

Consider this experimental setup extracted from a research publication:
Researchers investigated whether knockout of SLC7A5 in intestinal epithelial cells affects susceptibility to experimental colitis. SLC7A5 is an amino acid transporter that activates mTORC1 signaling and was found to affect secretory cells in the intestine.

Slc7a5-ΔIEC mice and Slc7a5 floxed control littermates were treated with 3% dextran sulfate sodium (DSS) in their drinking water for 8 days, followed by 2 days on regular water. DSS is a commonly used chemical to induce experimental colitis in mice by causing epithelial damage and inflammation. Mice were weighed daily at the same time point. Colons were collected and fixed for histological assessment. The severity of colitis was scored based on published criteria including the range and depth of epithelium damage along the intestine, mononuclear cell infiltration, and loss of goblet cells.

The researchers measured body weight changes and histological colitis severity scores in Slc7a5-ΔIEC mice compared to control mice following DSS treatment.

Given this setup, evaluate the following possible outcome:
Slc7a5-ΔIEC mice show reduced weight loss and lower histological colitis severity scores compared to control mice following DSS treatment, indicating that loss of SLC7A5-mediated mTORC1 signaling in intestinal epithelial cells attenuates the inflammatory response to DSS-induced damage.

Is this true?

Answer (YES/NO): NO